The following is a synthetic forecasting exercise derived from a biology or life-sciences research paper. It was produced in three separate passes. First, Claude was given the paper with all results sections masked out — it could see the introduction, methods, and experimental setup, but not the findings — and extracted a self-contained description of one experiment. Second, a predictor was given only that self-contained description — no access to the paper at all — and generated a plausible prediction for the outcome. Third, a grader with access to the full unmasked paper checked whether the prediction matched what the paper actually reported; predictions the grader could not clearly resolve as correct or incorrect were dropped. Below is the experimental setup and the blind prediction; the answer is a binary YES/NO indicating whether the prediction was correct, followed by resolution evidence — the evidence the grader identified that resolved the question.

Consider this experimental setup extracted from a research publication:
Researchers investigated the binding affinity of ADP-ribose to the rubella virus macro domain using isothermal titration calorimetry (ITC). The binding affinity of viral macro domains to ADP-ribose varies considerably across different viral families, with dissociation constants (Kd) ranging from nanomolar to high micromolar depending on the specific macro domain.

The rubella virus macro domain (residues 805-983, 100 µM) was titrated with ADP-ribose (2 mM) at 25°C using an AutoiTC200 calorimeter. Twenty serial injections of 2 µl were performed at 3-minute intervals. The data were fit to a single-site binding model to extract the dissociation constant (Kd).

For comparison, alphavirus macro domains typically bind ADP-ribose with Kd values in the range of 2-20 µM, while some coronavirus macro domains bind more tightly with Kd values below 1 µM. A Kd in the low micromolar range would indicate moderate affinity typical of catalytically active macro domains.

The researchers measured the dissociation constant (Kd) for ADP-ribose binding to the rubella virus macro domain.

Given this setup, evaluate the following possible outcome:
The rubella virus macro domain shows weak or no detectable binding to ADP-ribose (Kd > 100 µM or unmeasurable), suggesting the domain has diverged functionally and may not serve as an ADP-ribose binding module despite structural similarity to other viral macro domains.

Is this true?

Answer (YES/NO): NO